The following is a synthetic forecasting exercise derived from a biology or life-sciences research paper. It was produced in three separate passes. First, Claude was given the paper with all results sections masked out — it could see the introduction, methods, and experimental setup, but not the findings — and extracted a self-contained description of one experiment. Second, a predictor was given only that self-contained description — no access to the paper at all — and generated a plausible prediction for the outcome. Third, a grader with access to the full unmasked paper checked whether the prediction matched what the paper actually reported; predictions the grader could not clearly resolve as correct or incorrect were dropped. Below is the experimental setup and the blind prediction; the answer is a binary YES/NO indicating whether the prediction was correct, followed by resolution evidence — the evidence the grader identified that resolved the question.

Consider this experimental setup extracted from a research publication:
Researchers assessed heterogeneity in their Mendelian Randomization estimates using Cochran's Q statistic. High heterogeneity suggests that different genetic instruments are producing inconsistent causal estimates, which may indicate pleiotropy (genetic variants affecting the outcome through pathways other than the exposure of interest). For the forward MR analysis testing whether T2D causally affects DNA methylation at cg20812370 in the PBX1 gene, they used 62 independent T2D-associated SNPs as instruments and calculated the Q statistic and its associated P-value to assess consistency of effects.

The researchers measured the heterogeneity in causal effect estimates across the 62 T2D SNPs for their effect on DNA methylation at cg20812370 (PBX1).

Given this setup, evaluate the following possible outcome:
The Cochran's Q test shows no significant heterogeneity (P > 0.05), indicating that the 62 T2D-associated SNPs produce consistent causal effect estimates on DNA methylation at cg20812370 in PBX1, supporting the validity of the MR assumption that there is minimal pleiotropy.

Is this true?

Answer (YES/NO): YES